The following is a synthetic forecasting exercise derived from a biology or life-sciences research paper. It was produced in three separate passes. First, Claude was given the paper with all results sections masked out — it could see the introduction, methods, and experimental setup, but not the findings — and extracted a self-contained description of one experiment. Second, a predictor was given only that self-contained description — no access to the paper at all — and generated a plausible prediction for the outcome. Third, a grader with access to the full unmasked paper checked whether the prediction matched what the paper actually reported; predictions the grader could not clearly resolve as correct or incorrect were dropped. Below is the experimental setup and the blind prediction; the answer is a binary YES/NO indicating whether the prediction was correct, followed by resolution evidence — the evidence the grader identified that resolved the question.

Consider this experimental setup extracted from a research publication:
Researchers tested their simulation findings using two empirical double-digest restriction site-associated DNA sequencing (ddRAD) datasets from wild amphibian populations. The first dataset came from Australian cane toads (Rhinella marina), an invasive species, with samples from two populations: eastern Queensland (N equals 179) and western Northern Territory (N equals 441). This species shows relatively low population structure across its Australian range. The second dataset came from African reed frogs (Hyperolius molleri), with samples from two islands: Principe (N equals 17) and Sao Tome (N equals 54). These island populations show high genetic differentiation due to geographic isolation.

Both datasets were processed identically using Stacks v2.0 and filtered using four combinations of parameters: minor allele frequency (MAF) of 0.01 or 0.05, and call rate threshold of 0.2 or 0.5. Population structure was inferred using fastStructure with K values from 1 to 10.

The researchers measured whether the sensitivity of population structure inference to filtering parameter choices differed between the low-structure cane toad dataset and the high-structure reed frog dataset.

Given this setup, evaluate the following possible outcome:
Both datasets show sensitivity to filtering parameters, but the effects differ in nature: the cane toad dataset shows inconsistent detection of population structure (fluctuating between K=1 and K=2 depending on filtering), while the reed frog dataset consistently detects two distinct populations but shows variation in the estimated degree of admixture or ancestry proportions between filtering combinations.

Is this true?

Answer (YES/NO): NO